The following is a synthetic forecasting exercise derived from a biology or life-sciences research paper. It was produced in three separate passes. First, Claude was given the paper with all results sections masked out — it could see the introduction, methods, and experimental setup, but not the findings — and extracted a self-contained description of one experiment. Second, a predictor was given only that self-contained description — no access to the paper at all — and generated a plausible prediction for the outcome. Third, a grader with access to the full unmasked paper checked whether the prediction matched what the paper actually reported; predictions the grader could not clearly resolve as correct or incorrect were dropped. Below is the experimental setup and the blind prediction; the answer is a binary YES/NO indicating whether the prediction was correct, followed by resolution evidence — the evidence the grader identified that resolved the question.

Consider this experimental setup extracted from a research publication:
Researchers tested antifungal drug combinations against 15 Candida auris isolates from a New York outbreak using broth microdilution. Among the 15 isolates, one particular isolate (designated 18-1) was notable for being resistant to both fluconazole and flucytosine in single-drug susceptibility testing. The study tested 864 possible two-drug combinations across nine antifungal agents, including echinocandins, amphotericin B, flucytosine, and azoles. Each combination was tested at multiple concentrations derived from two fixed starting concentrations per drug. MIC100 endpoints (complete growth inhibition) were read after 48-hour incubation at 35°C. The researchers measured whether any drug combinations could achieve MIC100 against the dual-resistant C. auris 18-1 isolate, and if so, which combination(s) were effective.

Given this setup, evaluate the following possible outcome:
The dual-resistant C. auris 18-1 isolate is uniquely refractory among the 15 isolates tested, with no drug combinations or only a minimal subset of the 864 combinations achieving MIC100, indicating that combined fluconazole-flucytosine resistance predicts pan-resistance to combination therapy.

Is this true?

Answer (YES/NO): YES